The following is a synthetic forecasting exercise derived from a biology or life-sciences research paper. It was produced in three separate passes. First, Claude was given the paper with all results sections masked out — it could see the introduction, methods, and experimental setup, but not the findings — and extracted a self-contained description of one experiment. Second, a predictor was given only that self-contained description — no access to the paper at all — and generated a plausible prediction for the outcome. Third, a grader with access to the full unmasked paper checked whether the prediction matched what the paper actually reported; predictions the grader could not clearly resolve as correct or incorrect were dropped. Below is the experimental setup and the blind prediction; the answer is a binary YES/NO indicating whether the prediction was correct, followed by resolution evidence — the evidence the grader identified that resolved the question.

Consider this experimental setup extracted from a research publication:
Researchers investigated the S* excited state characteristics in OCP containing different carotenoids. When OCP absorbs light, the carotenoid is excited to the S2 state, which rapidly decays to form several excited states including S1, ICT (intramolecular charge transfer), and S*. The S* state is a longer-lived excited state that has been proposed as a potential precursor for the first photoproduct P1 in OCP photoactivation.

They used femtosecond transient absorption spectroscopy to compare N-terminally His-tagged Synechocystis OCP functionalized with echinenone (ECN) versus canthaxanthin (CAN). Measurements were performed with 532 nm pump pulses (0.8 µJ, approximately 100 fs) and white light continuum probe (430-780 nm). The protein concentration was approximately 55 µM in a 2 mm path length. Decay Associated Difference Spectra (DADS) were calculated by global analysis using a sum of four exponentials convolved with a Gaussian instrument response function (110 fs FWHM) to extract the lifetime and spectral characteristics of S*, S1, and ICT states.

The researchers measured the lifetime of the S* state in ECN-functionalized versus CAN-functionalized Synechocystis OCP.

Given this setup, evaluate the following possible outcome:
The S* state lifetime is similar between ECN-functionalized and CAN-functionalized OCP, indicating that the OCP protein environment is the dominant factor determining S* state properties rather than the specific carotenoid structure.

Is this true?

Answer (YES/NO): YES